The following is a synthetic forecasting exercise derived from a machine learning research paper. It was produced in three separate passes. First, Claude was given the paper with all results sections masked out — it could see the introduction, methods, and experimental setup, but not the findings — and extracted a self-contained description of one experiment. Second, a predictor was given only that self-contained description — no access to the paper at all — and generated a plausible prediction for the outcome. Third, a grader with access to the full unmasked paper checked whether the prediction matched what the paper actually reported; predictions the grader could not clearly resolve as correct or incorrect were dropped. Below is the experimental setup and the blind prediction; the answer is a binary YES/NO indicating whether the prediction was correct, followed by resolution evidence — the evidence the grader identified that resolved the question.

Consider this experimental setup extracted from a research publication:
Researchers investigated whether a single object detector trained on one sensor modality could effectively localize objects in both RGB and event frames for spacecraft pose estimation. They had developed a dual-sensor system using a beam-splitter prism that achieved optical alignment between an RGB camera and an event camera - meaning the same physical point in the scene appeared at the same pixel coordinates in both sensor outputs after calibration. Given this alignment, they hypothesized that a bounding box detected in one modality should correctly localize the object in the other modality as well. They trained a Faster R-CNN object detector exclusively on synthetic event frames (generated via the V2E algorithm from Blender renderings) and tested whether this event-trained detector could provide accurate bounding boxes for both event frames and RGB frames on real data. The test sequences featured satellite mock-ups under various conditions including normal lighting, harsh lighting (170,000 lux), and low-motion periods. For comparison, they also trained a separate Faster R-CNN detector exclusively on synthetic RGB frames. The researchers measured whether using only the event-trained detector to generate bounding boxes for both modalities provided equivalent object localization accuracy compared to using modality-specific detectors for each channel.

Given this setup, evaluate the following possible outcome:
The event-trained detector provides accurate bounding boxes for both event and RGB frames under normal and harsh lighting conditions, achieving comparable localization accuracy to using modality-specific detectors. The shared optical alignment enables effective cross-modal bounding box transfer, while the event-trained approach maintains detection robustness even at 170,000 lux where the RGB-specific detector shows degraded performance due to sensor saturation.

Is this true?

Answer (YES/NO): YES